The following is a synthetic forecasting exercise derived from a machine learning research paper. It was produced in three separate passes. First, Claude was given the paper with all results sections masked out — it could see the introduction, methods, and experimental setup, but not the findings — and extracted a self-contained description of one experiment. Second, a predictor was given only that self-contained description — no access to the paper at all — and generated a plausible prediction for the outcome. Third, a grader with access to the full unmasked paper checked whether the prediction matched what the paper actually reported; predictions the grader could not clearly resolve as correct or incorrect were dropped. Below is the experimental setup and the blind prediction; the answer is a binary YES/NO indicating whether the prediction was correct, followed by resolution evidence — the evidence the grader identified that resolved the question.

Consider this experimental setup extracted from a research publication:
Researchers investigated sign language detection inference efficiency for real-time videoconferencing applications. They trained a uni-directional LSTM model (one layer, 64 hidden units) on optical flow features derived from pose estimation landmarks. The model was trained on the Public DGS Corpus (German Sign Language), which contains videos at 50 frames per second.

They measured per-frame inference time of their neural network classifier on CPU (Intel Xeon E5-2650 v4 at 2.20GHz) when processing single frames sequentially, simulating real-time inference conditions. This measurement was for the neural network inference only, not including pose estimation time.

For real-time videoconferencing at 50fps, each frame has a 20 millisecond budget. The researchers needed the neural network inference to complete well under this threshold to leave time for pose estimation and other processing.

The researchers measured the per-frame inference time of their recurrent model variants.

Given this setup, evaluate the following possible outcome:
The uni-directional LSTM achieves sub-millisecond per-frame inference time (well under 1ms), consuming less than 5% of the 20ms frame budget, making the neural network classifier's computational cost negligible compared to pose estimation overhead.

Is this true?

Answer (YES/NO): NO